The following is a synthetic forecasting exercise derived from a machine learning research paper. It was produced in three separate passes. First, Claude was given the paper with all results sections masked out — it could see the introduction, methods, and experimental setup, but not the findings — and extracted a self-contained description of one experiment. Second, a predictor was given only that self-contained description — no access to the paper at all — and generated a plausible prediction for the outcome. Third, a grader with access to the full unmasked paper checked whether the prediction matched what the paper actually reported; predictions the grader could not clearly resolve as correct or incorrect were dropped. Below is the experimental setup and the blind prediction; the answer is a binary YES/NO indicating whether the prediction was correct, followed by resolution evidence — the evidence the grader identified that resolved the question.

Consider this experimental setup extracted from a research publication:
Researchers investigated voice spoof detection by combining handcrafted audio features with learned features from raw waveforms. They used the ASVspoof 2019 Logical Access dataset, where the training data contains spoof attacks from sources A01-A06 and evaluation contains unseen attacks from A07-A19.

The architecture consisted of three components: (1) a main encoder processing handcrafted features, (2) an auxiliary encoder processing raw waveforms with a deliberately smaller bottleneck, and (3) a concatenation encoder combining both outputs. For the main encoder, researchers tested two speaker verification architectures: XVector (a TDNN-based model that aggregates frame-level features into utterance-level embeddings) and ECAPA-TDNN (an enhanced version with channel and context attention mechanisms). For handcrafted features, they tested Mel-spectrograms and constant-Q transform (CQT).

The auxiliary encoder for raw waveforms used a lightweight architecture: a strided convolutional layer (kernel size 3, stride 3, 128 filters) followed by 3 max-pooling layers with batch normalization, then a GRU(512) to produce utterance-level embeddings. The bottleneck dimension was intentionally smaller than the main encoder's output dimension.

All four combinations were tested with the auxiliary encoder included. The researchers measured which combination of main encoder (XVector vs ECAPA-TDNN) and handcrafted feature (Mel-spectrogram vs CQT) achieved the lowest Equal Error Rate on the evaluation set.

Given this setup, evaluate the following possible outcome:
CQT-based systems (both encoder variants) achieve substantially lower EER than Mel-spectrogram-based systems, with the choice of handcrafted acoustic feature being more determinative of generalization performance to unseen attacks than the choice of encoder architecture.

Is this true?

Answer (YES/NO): NO